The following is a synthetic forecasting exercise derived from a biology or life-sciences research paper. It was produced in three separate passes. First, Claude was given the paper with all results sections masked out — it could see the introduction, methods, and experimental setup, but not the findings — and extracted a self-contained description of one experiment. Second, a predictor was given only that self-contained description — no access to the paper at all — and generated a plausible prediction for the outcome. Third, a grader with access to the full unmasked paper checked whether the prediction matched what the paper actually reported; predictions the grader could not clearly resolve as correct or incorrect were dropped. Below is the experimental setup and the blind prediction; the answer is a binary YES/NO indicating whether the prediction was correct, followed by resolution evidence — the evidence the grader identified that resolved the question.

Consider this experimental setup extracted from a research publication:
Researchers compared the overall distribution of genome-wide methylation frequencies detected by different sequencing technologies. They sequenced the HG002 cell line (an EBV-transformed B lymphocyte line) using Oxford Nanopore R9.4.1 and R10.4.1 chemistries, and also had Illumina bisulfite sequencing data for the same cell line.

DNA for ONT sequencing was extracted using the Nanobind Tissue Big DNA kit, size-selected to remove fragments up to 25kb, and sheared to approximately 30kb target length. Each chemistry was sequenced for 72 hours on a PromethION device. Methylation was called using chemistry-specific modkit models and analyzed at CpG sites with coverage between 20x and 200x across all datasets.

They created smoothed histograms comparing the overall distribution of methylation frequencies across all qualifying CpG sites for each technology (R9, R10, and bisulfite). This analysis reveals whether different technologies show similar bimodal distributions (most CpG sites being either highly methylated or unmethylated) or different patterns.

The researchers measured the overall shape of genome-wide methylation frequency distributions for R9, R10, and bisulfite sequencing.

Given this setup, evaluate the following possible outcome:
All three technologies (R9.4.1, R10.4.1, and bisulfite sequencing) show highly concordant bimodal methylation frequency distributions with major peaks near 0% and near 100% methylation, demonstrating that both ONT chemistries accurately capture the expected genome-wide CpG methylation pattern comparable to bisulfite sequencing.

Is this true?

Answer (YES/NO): NO